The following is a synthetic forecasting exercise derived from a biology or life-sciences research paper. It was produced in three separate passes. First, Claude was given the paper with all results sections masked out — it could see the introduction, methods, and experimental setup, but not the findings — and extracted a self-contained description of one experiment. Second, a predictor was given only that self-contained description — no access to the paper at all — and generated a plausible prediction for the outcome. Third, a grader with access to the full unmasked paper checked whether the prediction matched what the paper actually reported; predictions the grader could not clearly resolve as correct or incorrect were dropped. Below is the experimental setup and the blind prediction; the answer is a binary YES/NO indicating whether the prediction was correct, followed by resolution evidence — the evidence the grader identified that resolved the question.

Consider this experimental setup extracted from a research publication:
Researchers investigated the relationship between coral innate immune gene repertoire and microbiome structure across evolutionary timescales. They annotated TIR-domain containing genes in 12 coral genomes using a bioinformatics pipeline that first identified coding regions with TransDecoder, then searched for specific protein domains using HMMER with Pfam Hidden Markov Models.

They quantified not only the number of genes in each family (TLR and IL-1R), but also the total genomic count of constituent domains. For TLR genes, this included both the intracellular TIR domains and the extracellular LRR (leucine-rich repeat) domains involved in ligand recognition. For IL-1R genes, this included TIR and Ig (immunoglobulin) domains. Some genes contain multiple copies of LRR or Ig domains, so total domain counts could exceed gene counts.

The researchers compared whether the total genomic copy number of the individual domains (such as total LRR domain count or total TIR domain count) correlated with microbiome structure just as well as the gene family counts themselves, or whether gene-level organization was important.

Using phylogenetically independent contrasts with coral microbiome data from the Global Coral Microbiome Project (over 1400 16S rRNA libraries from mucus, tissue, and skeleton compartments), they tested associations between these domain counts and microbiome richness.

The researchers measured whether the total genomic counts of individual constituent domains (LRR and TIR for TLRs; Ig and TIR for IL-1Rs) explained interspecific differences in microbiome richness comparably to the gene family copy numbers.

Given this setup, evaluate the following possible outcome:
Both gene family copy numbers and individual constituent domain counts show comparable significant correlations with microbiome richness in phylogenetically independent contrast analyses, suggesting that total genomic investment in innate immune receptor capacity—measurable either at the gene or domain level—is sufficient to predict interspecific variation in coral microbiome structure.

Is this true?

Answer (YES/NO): NO